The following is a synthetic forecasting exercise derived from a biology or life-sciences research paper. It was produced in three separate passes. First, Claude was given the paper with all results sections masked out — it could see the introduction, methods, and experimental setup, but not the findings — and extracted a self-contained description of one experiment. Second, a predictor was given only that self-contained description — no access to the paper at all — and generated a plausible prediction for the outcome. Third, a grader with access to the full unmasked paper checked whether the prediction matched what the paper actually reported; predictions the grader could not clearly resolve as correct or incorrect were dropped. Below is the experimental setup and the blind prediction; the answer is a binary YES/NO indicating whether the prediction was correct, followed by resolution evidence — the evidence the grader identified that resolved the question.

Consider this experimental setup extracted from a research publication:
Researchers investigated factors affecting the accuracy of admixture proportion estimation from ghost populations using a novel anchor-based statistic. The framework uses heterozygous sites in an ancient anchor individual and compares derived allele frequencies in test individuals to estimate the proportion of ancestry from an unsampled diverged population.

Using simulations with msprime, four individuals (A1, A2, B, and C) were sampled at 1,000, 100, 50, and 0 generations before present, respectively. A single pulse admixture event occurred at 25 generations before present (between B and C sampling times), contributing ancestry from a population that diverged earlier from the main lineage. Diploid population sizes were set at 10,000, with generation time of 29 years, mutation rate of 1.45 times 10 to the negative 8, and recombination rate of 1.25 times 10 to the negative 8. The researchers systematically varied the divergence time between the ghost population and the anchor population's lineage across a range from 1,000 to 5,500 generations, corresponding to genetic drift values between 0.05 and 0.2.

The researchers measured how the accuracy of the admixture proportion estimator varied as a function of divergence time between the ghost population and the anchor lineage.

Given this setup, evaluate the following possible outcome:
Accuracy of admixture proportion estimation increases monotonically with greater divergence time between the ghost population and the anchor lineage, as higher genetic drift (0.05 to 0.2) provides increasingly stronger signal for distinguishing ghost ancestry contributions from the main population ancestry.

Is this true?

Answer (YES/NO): NO